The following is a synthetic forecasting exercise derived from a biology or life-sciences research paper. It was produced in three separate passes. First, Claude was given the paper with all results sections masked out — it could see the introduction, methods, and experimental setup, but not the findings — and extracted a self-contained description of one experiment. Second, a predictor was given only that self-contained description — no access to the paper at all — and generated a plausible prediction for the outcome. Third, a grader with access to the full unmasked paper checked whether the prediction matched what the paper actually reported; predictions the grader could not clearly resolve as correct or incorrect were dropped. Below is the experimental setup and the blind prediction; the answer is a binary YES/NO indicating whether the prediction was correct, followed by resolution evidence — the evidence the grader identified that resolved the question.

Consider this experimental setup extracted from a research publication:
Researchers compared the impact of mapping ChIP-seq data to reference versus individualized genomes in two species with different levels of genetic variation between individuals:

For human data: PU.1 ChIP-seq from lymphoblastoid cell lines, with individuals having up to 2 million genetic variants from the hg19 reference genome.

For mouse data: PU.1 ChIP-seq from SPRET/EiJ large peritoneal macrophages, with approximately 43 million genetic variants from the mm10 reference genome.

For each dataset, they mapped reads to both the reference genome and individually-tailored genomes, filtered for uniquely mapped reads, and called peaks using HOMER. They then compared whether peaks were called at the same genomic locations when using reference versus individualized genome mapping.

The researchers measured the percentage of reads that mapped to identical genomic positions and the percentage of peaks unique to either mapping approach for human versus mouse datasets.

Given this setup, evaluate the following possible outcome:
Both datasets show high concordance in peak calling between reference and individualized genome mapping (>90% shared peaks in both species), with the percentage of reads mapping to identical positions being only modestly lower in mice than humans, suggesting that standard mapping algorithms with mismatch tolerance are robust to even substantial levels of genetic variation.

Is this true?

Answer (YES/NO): NO